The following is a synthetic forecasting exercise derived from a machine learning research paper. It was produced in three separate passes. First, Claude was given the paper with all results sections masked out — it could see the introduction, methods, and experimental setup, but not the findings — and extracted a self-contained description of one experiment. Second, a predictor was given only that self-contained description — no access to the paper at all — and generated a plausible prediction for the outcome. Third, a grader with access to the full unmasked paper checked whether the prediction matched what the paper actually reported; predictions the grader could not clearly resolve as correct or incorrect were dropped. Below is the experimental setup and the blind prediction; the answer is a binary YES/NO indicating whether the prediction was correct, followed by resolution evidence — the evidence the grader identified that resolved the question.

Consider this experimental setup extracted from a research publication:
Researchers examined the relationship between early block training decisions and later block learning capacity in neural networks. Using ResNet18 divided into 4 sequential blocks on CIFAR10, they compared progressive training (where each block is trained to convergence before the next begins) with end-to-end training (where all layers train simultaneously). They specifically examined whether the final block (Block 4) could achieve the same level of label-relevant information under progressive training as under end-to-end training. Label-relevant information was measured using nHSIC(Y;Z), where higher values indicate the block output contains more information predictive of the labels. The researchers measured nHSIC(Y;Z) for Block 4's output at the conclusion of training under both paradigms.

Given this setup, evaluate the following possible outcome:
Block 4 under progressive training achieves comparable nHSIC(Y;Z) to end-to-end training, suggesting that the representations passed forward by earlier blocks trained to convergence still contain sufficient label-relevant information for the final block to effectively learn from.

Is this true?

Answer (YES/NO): NO